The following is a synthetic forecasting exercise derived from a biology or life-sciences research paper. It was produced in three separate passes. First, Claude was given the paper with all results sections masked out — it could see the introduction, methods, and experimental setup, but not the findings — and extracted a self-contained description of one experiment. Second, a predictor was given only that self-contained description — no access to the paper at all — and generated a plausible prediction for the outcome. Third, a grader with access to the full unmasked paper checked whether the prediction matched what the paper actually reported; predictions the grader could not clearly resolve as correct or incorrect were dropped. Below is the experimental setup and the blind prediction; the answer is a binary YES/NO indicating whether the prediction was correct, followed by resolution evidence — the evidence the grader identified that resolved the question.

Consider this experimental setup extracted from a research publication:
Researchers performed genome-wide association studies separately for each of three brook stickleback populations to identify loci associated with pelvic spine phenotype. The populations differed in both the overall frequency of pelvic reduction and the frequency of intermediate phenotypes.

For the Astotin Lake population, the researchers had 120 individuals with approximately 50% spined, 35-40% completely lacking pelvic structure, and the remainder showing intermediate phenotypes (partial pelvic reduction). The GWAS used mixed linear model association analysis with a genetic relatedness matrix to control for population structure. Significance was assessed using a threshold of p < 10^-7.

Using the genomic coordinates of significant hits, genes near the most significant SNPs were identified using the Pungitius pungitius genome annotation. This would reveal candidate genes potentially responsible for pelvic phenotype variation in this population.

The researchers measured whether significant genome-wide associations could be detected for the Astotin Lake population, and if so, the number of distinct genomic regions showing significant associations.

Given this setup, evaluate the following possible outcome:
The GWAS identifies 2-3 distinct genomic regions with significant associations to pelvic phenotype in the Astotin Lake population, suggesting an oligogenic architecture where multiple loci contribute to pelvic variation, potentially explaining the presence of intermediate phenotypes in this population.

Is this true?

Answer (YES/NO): NO